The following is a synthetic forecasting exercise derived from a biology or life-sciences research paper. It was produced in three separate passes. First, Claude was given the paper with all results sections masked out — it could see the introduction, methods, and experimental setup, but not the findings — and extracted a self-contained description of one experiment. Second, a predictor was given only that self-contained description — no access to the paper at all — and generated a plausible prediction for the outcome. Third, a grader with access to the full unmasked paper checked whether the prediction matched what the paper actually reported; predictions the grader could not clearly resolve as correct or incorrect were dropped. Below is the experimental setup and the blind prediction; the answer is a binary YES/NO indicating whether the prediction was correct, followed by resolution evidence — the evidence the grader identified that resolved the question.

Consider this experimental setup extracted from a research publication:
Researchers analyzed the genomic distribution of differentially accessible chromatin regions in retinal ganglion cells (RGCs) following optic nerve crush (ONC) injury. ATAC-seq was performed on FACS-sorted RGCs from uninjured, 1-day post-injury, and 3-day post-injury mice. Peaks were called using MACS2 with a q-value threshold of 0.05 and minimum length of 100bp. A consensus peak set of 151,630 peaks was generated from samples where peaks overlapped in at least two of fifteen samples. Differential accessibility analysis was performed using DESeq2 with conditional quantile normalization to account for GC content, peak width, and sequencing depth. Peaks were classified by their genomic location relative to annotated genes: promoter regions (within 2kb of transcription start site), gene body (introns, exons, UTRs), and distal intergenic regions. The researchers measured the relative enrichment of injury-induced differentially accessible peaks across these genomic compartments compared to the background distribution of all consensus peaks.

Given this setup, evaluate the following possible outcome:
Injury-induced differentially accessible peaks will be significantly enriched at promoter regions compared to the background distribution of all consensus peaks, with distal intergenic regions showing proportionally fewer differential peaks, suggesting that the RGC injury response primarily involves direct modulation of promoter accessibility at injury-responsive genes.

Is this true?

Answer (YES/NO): NO